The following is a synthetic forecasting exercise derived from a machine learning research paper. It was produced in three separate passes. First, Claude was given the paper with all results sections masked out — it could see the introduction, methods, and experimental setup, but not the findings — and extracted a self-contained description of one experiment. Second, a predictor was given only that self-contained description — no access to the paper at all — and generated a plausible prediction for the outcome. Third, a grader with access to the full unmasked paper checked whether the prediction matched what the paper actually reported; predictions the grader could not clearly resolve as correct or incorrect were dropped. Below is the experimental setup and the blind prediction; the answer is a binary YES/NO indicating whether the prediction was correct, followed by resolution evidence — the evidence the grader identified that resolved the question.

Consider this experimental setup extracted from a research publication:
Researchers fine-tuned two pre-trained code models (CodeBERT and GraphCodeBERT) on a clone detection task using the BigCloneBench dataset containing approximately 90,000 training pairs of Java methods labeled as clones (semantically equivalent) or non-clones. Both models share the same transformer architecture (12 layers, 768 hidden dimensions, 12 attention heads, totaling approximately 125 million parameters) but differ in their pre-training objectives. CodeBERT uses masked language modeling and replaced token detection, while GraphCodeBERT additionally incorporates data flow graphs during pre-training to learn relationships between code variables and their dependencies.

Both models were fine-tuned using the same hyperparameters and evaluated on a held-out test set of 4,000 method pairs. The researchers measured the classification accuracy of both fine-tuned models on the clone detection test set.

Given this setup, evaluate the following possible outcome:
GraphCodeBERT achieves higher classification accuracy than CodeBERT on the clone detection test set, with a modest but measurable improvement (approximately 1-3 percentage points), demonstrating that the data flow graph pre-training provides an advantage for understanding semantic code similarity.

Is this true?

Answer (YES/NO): NO